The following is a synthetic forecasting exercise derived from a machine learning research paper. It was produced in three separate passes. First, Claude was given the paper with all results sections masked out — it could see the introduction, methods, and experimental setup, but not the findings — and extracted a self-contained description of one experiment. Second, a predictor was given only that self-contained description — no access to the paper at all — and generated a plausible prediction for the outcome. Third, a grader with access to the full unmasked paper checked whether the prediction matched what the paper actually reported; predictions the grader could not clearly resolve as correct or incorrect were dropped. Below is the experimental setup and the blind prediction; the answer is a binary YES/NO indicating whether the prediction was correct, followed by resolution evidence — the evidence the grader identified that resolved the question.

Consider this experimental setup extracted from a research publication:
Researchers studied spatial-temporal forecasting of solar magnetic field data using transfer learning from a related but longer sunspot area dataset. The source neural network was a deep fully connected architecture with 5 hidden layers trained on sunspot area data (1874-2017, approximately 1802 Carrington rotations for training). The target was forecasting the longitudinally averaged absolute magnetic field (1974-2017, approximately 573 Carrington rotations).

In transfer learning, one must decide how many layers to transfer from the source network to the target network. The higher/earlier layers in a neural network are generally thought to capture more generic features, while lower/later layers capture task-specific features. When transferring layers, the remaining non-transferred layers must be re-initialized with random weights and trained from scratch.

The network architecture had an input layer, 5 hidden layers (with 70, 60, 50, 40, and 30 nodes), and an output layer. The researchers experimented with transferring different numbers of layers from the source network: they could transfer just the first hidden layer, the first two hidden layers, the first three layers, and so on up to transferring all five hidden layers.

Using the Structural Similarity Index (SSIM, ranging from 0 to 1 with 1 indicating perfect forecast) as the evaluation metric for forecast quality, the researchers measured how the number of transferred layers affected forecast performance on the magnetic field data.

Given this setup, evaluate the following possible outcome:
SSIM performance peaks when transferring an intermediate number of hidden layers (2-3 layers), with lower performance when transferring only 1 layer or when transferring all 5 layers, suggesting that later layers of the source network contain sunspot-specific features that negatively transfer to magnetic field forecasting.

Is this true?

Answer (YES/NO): NO